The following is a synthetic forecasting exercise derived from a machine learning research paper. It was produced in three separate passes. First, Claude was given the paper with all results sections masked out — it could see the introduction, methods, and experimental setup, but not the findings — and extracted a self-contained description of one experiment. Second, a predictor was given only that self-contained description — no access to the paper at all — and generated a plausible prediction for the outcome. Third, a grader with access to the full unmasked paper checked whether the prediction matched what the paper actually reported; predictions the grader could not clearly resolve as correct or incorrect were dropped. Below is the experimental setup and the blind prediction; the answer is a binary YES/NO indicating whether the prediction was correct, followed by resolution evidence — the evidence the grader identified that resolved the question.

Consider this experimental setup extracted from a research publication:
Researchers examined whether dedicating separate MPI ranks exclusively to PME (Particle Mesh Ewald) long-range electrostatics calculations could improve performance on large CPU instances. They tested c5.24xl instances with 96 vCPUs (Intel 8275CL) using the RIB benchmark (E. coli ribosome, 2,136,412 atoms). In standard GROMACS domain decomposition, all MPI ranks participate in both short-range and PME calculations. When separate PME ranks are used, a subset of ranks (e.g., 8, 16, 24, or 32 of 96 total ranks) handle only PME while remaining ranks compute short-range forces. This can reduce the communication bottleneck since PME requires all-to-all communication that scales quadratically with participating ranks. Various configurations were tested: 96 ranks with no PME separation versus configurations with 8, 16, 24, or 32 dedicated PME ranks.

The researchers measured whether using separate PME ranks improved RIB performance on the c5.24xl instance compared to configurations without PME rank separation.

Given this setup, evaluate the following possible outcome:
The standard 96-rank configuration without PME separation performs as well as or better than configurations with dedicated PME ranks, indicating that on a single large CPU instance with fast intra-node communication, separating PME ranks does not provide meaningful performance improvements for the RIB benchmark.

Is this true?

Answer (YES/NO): YES